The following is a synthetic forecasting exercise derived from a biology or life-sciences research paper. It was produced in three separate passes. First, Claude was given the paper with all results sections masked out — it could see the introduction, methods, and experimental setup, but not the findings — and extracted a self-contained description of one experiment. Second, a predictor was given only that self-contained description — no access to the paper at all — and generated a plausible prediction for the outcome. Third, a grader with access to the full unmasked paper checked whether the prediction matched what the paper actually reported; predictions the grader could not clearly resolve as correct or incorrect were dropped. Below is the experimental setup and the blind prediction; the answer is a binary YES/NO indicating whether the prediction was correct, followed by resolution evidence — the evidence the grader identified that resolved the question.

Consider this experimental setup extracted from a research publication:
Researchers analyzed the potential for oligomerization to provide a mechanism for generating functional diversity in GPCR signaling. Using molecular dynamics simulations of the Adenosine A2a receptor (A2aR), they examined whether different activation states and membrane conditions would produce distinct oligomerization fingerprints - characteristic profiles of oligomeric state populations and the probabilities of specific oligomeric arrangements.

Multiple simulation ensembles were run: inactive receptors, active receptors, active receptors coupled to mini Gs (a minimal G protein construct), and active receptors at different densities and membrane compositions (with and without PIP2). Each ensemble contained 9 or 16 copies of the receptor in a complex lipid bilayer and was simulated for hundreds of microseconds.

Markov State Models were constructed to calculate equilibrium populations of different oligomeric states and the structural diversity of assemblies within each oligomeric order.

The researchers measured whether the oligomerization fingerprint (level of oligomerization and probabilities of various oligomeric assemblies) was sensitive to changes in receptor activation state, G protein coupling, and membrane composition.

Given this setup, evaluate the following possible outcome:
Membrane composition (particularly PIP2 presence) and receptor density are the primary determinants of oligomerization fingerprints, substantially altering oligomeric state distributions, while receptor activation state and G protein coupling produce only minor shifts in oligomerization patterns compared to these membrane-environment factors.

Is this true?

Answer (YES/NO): NO